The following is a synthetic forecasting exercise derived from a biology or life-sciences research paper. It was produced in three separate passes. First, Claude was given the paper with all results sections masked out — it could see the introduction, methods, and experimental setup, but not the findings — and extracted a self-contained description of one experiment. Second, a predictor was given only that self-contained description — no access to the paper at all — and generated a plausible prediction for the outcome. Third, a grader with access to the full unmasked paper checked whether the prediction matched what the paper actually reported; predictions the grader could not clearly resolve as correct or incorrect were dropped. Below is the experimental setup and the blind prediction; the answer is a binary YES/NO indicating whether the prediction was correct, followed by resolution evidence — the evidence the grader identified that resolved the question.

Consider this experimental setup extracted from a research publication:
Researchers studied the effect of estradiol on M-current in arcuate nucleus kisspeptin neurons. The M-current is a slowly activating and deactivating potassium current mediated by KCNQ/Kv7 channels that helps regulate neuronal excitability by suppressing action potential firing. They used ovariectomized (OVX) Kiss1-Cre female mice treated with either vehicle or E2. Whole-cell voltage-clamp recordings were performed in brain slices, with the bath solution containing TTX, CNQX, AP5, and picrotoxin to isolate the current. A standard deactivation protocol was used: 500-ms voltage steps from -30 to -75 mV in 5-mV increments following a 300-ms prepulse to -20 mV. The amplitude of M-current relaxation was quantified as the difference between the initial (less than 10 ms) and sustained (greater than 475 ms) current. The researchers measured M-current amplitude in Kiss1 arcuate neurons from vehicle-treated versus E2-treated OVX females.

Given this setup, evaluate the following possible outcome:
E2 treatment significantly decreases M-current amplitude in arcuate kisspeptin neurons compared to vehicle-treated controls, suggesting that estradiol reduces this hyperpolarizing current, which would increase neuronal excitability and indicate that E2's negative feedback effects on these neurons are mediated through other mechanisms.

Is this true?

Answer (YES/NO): NO